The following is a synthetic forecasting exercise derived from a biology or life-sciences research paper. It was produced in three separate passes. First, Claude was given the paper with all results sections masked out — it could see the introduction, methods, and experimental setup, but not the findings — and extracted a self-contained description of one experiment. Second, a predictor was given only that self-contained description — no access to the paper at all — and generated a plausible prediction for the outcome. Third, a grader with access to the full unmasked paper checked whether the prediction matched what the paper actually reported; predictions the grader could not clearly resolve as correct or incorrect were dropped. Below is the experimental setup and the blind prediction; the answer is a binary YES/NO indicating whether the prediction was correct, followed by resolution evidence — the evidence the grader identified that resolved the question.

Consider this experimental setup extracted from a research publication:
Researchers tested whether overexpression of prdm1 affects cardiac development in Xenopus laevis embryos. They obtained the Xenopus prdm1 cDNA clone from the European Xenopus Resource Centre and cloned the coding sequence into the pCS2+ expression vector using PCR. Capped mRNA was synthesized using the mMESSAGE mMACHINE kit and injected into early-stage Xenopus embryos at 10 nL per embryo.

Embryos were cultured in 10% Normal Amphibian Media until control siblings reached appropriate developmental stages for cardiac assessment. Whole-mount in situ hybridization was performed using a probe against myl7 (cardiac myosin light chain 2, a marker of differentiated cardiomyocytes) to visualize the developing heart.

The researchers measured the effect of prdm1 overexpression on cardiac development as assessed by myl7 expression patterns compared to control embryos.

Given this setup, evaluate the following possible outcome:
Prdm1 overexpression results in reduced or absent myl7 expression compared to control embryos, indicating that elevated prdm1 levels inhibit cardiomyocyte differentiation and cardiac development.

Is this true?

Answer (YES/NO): NO